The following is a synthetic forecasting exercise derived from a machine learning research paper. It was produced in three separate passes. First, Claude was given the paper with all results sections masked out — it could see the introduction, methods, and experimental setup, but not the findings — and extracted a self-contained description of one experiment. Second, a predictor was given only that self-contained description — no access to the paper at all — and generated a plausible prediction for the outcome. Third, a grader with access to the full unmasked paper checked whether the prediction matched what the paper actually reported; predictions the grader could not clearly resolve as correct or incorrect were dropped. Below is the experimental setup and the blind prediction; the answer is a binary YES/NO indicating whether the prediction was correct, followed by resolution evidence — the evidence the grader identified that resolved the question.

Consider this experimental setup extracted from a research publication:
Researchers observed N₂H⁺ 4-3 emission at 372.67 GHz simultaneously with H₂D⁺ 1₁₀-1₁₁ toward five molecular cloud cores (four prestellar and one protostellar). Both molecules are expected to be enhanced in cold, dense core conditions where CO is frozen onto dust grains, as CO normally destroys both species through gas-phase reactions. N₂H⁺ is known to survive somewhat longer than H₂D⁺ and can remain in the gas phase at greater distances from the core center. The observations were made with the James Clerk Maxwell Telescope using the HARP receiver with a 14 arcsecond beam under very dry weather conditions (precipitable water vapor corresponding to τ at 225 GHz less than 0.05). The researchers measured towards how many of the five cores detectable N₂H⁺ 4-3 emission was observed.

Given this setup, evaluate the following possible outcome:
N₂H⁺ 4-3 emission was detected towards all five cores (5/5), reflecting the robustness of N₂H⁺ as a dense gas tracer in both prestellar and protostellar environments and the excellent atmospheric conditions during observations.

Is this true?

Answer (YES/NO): NO